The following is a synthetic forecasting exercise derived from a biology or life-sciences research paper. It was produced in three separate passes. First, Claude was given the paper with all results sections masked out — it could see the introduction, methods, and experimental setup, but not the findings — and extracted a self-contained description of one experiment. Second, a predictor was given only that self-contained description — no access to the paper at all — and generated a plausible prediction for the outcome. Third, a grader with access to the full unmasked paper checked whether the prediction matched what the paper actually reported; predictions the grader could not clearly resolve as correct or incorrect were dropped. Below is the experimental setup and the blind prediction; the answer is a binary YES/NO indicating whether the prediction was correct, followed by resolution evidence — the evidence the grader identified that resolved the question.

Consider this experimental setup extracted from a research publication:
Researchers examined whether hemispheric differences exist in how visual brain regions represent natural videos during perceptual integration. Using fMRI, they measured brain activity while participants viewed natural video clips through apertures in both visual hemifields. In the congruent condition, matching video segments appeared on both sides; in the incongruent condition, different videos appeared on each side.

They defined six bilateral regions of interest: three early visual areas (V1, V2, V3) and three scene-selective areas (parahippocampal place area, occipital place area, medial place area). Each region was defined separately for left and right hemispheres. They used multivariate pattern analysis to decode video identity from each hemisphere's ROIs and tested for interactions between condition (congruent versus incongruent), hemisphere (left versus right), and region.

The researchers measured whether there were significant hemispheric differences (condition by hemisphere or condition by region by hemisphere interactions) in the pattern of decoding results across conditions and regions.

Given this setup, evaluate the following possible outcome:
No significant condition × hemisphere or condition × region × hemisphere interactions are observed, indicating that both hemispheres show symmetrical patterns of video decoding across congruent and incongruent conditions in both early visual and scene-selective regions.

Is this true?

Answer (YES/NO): YES